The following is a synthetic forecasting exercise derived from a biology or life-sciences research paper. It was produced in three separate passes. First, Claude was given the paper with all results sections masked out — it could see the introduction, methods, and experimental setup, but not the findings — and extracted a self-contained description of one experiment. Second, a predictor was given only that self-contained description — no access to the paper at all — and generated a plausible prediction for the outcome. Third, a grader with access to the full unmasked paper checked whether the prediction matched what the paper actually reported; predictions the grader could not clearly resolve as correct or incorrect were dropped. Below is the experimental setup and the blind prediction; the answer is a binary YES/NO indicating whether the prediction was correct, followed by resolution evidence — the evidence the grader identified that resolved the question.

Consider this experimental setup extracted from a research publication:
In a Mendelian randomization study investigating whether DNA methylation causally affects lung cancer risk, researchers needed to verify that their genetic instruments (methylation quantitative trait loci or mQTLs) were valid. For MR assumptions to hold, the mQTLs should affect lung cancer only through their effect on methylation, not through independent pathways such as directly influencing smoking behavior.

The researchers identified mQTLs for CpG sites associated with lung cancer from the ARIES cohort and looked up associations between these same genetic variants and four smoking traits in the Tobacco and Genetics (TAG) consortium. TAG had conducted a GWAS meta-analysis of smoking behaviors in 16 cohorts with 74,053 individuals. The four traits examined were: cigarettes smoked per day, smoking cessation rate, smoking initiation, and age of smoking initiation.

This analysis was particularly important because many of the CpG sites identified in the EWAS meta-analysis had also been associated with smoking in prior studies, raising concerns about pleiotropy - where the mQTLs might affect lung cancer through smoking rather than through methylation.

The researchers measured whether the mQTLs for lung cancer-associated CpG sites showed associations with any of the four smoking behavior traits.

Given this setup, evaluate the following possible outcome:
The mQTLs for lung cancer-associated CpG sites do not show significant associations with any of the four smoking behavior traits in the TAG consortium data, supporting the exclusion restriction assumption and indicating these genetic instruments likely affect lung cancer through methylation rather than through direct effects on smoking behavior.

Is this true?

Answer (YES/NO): YES